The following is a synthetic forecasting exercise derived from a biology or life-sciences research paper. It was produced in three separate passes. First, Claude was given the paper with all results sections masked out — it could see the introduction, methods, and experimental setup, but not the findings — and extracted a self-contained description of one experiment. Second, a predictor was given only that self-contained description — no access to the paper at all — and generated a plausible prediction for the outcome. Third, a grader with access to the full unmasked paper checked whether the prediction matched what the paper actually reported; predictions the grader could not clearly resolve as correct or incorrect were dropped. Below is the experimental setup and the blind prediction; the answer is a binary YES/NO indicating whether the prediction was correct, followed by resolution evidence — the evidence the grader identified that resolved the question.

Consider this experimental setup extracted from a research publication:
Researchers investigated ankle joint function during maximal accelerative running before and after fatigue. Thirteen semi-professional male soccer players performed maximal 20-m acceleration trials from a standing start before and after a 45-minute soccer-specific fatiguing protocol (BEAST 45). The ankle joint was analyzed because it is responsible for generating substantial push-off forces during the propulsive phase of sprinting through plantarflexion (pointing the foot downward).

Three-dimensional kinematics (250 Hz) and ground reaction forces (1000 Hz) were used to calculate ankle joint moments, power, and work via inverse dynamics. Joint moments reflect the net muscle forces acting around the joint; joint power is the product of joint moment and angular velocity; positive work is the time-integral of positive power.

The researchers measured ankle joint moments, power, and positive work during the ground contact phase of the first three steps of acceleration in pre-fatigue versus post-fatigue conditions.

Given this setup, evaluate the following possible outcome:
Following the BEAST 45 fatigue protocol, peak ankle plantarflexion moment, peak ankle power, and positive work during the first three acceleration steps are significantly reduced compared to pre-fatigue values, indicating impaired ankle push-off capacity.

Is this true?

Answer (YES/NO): NO